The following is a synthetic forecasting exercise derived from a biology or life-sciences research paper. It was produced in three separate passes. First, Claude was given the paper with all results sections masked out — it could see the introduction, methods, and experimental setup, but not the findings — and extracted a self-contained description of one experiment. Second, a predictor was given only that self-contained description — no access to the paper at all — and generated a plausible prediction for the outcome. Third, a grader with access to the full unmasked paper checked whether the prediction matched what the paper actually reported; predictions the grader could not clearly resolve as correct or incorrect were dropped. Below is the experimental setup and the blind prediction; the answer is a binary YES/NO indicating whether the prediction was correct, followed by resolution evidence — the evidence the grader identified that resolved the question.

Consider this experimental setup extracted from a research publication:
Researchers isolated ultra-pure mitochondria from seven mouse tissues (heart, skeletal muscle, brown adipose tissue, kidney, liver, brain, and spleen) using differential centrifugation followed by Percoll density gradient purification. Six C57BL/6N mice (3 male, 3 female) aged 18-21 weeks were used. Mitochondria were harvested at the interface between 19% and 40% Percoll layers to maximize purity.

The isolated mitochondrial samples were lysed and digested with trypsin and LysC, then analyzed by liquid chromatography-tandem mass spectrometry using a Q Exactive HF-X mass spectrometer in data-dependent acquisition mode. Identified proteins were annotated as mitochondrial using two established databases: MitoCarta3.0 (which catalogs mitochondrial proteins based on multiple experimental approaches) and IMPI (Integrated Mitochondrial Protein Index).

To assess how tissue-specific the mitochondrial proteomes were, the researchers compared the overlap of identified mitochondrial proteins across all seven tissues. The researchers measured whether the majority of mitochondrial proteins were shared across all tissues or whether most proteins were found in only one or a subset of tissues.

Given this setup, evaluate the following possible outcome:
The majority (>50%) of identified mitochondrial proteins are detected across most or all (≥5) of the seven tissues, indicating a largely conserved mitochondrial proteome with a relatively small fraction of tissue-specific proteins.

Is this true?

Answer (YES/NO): YES